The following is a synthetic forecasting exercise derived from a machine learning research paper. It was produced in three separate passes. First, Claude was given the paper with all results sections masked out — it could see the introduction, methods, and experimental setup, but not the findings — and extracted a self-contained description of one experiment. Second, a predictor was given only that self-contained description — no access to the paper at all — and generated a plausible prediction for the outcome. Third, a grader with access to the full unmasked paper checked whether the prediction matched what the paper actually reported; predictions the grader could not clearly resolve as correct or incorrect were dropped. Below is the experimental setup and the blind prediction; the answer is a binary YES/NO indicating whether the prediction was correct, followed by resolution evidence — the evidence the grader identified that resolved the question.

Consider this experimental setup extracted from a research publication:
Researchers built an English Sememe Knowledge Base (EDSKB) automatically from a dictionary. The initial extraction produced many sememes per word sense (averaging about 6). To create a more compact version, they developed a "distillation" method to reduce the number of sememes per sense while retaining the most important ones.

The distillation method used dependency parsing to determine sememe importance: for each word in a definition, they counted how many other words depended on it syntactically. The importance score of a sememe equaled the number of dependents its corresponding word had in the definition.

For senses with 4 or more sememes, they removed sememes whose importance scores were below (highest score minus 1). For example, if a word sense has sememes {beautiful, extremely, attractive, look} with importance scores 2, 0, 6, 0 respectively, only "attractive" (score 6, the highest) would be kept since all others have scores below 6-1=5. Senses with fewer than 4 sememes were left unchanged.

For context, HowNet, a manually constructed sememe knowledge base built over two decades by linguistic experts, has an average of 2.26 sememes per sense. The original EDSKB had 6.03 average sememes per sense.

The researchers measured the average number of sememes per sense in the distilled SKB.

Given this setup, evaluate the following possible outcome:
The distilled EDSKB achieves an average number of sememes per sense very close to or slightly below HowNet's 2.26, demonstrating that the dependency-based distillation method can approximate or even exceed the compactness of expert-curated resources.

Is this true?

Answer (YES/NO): YES